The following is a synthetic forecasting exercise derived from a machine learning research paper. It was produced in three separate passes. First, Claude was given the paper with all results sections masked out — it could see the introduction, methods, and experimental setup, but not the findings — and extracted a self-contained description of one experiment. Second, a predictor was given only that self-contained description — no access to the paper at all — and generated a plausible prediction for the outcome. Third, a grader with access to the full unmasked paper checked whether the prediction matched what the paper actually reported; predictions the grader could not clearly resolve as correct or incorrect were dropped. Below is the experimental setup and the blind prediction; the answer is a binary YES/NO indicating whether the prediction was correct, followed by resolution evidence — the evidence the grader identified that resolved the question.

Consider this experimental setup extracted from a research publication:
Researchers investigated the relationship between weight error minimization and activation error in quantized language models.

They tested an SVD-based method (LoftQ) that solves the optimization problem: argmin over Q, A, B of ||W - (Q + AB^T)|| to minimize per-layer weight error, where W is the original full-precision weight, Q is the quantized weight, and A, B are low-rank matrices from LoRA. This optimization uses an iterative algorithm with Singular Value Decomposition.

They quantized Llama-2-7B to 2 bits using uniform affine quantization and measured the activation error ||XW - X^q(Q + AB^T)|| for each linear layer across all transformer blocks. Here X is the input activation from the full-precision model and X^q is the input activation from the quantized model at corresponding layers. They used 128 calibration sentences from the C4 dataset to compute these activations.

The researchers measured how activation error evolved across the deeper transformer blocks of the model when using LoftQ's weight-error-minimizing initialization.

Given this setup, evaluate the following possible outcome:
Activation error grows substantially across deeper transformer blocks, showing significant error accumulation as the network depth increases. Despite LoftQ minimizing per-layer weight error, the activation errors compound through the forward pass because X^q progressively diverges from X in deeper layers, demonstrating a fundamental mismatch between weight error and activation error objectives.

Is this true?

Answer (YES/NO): YES